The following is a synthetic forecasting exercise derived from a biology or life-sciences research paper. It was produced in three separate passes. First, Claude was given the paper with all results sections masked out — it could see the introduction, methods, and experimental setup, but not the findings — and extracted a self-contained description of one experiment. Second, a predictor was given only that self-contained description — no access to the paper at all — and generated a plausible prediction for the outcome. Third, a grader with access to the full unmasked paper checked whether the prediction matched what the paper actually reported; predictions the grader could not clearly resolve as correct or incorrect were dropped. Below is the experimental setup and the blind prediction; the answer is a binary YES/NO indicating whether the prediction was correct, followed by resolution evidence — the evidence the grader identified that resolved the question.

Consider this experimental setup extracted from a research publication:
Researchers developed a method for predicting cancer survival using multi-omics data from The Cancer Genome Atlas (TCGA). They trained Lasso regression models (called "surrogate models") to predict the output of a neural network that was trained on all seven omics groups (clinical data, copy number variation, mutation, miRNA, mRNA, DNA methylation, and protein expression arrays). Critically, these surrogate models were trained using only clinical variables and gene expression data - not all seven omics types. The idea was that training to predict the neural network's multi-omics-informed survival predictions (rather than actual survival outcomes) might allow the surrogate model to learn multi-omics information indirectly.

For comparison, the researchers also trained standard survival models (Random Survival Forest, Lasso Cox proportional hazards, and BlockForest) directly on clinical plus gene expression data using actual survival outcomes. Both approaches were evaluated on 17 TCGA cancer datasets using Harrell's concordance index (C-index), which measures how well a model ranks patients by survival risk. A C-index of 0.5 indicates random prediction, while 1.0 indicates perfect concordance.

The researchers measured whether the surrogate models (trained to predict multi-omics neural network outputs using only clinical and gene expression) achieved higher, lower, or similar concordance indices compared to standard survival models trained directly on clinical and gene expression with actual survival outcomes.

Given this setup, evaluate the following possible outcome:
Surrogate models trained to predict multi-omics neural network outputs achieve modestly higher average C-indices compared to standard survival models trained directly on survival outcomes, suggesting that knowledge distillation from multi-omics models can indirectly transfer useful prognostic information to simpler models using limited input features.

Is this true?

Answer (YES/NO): NO